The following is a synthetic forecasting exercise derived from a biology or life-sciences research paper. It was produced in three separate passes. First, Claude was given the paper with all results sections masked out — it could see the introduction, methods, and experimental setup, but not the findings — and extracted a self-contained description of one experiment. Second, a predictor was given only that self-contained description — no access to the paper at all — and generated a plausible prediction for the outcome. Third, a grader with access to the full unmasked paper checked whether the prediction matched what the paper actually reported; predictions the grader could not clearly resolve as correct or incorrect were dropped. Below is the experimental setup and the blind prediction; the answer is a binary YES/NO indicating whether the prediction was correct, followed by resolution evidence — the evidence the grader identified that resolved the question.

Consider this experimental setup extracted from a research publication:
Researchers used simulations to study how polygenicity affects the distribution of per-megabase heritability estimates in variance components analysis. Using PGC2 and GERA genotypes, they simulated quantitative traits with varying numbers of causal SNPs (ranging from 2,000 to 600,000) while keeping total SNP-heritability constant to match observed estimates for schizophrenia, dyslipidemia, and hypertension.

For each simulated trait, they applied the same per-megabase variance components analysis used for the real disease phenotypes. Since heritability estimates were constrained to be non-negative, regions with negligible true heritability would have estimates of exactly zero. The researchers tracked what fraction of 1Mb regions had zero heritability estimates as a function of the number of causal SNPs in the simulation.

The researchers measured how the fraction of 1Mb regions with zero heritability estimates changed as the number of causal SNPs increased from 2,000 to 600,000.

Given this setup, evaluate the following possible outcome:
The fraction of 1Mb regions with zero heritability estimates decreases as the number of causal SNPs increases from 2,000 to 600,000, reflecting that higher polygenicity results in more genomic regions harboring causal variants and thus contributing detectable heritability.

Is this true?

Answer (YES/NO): YES